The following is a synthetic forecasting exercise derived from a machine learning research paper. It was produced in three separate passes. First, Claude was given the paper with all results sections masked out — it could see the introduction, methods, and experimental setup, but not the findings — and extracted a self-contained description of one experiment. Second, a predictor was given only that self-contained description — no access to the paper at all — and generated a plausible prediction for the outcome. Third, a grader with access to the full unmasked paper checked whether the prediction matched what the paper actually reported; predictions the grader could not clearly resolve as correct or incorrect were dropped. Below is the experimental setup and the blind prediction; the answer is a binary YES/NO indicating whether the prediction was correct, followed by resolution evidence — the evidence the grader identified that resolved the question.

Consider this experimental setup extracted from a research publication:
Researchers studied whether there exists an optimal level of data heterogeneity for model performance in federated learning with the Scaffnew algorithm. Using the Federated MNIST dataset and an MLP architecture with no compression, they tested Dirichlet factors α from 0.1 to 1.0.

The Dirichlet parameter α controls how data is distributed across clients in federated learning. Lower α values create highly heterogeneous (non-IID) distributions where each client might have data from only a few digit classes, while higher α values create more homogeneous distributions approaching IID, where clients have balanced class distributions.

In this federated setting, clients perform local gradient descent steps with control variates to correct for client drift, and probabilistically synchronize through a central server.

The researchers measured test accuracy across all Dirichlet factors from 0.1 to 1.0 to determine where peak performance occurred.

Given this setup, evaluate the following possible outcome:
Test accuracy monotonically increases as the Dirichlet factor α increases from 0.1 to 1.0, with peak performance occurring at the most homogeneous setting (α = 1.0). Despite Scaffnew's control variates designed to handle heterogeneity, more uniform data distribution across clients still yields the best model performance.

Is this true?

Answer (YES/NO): NO